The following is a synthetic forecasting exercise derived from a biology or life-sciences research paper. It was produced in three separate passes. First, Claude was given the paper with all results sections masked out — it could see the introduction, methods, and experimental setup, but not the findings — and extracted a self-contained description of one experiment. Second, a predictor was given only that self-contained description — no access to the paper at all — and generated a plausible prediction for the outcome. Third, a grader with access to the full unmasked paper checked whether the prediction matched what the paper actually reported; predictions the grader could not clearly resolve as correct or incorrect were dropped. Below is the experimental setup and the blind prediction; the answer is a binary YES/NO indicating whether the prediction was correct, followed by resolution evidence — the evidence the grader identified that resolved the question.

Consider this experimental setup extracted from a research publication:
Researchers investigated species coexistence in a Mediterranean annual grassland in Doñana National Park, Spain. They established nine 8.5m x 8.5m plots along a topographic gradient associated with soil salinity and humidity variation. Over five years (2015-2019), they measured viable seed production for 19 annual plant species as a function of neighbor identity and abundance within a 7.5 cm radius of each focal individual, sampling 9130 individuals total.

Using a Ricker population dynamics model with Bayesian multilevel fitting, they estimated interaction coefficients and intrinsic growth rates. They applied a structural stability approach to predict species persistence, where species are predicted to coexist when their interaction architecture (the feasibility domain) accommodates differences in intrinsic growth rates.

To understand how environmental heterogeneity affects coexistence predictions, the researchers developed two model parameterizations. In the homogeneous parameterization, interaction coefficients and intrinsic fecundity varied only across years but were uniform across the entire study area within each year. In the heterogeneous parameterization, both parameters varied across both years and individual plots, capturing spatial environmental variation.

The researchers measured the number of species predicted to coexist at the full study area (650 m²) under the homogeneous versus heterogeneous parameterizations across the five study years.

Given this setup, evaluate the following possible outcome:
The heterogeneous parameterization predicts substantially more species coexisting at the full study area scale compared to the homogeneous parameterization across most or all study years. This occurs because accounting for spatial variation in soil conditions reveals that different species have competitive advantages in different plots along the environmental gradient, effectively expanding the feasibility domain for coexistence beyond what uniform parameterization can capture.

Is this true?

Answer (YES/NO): NO